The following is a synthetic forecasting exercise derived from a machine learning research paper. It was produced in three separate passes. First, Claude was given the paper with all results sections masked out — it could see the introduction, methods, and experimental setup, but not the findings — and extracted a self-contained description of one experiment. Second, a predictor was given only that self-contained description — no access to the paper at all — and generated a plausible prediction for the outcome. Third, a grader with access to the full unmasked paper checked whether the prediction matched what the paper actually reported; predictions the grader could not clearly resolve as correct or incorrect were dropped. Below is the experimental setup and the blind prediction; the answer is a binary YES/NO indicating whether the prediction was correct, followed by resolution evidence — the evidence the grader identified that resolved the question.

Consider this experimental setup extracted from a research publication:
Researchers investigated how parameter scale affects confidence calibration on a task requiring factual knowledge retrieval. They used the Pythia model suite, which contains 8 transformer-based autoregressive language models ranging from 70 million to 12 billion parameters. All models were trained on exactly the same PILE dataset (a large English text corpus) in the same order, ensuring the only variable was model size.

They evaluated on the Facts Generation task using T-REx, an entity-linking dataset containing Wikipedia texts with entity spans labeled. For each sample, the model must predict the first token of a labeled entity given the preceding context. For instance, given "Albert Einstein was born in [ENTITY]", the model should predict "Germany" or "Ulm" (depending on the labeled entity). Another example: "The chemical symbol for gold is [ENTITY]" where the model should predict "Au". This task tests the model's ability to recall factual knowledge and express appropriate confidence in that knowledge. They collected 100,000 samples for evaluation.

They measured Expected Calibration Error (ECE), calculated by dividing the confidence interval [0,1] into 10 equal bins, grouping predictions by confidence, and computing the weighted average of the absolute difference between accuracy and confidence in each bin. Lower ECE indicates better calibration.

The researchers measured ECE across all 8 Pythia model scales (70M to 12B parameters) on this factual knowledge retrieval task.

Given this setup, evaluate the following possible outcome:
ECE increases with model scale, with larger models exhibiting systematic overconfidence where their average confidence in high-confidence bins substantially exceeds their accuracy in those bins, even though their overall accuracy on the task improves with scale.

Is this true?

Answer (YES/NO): NO